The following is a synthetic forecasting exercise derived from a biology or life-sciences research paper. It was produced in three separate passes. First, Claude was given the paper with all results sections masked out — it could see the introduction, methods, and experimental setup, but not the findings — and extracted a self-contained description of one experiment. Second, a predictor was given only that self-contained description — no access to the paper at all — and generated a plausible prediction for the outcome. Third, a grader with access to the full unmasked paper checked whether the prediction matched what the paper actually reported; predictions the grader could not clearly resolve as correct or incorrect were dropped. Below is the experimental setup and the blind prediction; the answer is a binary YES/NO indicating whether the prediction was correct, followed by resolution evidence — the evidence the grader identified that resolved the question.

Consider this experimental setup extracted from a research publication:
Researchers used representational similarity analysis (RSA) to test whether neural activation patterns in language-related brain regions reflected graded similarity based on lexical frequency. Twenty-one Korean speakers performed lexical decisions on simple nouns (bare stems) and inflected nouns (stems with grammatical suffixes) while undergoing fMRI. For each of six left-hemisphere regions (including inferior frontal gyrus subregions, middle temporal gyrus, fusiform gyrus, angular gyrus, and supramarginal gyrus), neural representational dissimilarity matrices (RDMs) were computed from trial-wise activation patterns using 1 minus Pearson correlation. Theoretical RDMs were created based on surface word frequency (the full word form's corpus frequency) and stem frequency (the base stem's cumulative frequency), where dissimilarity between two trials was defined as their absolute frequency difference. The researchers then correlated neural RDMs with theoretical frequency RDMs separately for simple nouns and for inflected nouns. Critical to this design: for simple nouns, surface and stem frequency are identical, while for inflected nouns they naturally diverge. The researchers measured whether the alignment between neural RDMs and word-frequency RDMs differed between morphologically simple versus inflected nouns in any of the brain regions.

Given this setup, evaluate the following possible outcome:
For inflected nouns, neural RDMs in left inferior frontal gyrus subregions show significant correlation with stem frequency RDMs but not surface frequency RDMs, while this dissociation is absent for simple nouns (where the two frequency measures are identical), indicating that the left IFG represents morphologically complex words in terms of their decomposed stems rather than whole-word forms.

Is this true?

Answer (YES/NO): NO